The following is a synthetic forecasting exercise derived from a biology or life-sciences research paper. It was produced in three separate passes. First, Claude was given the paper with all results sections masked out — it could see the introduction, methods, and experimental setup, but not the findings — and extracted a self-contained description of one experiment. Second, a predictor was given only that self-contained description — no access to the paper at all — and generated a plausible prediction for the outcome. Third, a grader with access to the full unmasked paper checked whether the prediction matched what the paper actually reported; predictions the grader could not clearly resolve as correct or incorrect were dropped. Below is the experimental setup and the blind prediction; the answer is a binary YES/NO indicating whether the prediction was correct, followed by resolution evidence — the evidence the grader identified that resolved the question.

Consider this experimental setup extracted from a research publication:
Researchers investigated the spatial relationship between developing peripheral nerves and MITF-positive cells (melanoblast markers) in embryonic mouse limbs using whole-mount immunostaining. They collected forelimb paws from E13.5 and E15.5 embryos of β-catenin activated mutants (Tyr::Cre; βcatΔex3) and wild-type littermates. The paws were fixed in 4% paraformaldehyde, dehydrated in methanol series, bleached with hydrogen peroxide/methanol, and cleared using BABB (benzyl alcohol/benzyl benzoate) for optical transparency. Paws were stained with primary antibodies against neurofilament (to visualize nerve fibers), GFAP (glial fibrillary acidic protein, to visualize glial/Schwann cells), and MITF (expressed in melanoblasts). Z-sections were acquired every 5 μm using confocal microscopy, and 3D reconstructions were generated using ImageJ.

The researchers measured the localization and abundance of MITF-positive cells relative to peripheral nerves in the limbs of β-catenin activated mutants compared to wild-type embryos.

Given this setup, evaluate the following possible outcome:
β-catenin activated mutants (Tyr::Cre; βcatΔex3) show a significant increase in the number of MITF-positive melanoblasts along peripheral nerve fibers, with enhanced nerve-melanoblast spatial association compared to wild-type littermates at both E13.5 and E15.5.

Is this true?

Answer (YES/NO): NO